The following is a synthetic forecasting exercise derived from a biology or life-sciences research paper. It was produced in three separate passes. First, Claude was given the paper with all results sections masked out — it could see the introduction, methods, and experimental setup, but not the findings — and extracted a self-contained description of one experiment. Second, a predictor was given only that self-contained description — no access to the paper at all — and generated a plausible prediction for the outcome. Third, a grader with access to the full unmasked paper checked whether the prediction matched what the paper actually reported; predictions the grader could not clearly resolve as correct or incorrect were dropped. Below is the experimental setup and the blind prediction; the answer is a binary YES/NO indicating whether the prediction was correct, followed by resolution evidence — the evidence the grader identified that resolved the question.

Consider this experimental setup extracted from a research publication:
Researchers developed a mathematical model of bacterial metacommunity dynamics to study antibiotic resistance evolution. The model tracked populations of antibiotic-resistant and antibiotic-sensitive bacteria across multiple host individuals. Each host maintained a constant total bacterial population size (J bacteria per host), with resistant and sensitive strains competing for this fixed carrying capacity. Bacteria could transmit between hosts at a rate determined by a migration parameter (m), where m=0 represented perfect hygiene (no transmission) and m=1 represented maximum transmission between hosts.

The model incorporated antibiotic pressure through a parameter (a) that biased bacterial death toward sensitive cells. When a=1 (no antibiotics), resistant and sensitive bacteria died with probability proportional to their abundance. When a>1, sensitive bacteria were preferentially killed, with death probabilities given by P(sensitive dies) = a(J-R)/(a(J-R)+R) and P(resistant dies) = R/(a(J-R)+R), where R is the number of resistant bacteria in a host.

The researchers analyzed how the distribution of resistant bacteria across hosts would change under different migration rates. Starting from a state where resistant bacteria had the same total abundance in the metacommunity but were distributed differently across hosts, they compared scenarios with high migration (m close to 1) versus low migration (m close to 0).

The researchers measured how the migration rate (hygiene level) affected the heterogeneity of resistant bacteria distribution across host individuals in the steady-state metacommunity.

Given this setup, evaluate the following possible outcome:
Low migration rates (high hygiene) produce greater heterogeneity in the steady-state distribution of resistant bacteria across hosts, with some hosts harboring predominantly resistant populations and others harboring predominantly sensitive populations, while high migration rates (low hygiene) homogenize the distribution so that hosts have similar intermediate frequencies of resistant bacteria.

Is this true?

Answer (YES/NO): YES